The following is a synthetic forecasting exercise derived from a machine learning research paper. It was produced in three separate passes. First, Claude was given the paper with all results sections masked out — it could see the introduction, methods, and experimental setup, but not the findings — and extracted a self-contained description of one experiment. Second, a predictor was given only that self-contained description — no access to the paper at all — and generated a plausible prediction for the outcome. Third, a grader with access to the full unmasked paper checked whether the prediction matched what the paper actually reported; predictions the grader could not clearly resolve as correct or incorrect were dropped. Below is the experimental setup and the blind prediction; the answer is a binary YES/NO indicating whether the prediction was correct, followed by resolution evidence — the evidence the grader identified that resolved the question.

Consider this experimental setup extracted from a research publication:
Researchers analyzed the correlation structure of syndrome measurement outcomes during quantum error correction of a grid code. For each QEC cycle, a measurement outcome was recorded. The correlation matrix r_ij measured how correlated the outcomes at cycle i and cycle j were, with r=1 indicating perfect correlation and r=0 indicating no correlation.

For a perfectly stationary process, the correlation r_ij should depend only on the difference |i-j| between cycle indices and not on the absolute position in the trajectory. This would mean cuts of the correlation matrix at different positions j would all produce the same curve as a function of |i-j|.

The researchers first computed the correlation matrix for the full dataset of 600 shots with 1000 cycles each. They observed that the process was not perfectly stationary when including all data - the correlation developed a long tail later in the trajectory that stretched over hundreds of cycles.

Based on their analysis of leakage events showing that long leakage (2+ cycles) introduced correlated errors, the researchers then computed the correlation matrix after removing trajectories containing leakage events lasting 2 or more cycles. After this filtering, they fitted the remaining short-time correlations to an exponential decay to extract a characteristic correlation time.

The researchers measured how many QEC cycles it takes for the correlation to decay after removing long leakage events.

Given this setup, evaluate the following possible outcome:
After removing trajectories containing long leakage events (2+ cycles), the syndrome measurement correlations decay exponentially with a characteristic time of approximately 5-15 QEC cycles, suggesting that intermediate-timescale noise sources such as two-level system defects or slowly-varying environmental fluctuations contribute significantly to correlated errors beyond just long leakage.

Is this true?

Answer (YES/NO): NO